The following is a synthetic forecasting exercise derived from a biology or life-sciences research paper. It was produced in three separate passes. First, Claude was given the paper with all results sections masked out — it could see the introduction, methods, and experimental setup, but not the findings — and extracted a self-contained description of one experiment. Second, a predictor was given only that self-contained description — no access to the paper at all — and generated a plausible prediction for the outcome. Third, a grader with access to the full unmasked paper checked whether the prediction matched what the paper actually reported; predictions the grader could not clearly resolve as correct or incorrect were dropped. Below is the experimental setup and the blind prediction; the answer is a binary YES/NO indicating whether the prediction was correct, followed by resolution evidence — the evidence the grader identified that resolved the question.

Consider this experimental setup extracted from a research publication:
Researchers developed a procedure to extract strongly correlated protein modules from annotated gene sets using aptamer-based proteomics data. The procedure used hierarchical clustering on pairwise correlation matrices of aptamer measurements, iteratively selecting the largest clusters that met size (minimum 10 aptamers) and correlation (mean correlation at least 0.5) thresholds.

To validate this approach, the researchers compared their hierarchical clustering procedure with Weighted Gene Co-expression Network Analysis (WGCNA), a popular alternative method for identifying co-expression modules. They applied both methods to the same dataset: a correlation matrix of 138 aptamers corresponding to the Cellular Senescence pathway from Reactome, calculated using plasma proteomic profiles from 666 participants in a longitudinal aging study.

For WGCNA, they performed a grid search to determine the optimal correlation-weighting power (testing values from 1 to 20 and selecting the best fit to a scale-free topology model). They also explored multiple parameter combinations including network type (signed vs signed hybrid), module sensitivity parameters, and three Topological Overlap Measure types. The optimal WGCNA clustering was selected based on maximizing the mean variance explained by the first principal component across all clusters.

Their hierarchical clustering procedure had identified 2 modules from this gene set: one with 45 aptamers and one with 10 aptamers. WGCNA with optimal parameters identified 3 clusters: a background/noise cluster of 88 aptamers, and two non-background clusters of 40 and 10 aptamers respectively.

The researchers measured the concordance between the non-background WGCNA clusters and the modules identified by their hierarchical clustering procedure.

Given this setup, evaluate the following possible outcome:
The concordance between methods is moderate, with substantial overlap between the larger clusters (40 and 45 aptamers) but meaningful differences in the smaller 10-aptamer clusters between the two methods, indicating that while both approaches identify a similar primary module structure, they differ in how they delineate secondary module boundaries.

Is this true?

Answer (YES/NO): NO